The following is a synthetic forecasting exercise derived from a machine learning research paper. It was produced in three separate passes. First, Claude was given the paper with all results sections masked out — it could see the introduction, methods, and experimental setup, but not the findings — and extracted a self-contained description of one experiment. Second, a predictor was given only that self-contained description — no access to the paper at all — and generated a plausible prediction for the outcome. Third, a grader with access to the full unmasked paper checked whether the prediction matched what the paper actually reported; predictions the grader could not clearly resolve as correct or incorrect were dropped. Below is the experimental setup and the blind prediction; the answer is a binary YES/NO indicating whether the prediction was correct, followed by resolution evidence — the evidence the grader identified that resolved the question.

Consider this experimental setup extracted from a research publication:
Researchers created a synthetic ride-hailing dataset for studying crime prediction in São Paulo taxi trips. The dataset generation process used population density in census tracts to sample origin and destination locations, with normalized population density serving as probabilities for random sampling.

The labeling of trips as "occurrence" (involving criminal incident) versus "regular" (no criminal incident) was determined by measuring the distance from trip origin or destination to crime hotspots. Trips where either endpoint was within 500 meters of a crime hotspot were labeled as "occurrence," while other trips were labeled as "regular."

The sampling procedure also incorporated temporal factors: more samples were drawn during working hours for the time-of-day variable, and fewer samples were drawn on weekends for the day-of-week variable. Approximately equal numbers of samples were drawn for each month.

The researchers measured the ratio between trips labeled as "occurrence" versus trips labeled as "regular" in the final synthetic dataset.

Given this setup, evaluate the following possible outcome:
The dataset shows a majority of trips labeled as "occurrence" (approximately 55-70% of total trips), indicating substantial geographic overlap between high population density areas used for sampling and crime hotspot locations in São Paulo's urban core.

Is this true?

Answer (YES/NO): NO